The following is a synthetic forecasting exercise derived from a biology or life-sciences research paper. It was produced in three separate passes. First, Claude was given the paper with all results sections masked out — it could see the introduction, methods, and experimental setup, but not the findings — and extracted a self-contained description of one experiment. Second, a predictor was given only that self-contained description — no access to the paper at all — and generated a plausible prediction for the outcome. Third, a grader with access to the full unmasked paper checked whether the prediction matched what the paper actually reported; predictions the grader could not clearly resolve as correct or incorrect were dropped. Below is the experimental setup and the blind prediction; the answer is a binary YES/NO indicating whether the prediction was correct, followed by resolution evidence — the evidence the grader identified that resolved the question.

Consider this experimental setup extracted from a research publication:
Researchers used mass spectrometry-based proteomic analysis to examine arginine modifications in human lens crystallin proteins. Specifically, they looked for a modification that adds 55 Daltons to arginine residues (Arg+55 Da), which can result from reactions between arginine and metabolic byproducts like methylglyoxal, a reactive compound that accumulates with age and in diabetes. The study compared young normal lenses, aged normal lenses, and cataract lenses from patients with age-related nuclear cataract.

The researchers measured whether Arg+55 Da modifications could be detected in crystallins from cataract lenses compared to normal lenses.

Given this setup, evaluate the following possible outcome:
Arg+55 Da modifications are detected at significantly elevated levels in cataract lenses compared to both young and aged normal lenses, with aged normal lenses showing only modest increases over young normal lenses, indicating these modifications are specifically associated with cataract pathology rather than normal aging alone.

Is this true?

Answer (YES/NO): NO